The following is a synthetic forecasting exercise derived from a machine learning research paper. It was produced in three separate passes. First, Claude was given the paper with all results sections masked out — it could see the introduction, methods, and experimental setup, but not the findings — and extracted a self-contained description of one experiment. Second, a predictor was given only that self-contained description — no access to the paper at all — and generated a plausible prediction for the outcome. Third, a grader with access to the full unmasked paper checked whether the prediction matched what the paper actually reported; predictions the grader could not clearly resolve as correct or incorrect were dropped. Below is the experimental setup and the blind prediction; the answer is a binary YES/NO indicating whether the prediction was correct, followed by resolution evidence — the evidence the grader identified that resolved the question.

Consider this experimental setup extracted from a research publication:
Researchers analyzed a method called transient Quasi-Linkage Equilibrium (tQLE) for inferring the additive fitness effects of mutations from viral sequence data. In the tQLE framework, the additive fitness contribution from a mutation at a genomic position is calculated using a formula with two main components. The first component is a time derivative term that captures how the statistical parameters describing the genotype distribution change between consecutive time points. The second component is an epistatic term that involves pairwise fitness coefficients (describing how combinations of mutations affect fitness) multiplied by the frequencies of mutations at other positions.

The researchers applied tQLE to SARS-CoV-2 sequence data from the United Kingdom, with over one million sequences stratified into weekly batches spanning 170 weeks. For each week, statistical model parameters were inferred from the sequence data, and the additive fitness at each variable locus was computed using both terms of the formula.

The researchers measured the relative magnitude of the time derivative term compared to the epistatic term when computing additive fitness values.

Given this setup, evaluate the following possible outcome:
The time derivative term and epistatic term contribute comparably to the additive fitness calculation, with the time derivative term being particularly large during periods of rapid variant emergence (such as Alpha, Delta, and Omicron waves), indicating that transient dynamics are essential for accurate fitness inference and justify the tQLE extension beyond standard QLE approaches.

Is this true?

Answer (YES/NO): NO